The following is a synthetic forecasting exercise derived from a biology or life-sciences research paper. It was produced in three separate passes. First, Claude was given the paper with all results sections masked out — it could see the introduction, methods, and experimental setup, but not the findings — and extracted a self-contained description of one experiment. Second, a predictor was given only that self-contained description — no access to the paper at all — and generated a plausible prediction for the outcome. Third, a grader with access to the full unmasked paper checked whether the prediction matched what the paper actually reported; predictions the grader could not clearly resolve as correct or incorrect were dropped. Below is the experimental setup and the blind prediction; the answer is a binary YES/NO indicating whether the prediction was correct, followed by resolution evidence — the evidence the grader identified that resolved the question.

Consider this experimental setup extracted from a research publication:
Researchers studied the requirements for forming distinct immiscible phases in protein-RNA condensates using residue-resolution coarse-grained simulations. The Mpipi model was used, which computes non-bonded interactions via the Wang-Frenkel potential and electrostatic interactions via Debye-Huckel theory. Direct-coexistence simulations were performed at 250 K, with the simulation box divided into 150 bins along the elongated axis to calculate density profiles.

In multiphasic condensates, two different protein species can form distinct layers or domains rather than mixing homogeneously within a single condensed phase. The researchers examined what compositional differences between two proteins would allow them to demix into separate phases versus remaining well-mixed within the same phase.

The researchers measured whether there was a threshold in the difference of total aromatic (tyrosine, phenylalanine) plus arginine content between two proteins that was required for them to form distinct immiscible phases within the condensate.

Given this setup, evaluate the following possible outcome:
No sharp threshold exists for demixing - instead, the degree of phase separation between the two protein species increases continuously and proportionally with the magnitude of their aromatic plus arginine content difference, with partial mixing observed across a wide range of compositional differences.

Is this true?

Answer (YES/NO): NO